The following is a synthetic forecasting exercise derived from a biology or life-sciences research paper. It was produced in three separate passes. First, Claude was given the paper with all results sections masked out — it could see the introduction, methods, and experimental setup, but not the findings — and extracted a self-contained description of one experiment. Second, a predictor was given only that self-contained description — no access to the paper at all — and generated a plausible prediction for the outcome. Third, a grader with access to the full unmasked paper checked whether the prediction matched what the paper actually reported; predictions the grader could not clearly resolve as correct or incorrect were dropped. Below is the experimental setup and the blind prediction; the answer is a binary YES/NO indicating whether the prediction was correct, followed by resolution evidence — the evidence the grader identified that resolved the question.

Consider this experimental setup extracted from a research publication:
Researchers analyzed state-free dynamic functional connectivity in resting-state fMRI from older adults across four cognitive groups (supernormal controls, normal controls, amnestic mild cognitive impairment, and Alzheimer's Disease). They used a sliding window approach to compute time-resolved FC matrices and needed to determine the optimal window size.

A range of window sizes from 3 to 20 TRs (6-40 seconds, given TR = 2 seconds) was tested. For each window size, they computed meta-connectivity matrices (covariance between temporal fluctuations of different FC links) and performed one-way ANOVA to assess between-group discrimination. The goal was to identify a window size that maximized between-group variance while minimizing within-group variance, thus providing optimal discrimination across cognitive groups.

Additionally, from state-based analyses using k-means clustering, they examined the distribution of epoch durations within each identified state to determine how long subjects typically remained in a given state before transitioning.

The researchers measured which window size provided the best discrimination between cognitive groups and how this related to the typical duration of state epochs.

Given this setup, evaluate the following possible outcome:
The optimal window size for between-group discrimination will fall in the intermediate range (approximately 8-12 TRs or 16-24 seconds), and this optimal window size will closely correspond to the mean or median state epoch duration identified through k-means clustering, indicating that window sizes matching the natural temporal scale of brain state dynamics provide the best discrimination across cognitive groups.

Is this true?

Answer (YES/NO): NO